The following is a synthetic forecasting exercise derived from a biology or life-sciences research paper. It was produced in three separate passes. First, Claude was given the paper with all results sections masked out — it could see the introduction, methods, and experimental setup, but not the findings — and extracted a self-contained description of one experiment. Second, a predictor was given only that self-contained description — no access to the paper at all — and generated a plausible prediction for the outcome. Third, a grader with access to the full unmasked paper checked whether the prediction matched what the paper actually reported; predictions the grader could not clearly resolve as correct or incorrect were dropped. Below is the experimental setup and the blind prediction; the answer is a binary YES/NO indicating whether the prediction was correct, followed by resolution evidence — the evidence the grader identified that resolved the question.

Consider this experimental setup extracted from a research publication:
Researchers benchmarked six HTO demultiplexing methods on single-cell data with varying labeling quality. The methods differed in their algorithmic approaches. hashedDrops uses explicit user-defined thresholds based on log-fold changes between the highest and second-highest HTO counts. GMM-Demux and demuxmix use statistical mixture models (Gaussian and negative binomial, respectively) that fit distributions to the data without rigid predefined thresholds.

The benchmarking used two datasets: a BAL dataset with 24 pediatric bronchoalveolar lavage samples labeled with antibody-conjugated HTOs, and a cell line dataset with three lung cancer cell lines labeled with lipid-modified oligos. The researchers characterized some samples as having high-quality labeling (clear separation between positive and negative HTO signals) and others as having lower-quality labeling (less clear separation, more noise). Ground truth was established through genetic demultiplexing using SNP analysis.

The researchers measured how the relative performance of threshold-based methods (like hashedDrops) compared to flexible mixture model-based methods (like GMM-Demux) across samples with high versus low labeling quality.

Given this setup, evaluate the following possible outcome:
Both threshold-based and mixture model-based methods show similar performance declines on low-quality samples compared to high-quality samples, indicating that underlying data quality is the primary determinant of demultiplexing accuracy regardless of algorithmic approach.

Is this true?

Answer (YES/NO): NO